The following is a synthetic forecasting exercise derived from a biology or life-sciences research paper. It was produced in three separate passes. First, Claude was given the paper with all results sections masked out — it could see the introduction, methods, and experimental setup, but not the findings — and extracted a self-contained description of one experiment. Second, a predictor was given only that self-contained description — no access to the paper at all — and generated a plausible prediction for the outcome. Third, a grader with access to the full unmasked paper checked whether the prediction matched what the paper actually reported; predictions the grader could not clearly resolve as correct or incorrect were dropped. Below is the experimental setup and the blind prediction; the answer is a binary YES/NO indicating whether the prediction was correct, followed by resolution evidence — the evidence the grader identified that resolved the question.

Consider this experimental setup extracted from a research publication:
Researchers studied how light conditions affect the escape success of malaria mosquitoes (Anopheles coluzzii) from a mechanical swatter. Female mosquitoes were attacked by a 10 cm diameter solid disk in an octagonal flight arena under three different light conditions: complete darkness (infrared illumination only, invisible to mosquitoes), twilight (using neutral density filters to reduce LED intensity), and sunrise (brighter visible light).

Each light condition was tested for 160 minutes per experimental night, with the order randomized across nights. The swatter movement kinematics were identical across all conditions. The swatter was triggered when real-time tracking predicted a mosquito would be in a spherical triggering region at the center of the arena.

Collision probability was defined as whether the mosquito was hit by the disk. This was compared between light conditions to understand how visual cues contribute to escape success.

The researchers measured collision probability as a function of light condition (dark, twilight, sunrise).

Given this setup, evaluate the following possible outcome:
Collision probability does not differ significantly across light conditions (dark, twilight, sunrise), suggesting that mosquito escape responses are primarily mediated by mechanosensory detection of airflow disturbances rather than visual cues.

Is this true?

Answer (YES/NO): NO